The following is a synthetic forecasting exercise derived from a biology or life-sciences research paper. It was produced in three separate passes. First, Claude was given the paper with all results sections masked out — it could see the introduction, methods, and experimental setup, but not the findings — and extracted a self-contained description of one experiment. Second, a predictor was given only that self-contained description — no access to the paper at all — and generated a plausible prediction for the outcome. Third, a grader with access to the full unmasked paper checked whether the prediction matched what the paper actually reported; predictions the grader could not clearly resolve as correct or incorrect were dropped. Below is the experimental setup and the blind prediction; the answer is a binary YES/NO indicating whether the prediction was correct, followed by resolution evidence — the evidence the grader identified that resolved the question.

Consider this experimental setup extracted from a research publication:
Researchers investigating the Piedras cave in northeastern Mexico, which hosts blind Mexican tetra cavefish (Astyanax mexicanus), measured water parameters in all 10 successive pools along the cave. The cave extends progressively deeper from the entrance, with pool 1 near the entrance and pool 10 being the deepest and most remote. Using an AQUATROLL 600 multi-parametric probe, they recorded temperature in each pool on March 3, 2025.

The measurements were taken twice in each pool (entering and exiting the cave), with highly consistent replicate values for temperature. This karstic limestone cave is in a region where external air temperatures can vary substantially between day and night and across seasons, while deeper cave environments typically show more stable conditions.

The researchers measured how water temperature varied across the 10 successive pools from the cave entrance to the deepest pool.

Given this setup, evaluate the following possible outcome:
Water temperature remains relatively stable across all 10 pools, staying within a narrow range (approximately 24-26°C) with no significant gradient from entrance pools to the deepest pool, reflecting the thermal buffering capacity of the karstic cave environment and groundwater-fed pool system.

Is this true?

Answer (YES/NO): NO